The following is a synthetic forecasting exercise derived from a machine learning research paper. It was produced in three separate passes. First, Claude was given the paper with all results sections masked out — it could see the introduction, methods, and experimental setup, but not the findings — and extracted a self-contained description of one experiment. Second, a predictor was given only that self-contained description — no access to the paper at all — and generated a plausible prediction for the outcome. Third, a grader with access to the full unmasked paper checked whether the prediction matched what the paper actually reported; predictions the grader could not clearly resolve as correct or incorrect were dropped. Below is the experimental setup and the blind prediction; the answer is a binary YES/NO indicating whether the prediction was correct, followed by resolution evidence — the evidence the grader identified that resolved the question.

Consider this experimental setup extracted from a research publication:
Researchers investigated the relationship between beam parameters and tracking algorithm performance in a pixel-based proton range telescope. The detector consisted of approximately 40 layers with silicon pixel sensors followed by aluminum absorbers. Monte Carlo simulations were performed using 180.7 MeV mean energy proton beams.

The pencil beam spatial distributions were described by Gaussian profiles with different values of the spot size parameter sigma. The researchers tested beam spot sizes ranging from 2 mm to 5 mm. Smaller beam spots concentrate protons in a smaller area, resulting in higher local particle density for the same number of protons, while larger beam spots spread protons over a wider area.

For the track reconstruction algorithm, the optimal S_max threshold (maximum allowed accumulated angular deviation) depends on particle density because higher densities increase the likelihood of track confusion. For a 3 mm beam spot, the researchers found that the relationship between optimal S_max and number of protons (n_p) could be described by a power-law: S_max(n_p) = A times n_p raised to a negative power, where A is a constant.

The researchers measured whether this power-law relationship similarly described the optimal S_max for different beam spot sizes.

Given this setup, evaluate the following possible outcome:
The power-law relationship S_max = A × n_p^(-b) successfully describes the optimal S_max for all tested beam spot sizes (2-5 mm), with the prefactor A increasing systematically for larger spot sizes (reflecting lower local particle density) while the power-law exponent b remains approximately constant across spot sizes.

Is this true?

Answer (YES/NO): NO